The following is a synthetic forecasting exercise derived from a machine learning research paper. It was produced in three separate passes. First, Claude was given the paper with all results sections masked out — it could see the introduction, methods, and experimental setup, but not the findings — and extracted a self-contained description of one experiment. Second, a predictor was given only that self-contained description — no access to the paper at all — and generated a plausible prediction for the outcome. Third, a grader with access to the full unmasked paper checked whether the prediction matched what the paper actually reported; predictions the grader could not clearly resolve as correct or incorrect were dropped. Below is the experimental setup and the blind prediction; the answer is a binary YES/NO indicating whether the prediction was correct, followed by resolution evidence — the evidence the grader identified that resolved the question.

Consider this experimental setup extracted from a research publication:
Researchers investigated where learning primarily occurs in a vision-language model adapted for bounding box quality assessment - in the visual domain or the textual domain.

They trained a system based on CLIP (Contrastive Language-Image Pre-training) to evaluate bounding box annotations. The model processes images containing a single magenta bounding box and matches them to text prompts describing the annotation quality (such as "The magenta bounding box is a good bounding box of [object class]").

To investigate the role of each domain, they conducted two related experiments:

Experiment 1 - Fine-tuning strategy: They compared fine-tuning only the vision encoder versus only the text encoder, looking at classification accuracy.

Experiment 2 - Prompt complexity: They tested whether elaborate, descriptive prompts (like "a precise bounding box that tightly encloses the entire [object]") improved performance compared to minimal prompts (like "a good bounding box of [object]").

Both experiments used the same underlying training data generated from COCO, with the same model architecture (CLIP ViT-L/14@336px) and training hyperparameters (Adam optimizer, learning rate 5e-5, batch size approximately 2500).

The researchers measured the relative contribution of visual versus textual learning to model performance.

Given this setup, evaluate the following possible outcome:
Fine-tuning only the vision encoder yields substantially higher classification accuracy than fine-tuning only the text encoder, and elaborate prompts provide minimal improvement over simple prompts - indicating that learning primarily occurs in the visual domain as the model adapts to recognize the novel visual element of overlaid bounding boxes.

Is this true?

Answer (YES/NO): YES